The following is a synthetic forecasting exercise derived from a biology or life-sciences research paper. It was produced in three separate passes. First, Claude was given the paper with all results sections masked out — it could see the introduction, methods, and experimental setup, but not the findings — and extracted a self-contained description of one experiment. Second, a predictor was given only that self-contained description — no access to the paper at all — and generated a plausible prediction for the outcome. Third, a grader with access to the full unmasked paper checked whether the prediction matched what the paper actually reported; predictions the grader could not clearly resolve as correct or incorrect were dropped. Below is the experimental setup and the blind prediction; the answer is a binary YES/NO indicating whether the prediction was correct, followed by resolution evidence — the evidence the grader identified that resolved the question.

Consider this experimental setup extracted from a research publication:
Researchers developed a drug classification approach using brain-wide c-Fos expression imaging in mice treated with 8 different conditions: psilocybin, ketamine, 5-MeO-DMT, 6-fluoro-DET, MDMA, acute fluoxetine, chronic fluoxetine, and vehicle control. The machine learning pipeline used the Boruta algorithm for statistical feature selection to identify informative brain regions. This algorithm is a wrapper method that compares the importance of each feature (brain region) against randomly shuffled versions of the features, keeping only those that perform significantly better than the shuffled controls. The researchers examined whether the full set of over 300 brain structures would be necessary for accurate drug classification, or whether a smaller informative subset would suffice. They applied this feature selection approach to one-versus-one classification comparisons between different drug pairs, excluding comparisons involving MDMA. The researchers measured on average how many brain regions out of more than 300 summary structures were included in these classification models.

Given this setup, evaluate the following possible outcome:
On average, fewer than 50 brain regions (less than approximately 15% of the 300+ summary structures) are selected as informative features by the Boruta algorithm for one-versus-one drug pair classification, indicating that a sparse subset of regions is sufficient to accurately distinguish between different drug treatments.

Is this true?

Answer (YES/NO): YES